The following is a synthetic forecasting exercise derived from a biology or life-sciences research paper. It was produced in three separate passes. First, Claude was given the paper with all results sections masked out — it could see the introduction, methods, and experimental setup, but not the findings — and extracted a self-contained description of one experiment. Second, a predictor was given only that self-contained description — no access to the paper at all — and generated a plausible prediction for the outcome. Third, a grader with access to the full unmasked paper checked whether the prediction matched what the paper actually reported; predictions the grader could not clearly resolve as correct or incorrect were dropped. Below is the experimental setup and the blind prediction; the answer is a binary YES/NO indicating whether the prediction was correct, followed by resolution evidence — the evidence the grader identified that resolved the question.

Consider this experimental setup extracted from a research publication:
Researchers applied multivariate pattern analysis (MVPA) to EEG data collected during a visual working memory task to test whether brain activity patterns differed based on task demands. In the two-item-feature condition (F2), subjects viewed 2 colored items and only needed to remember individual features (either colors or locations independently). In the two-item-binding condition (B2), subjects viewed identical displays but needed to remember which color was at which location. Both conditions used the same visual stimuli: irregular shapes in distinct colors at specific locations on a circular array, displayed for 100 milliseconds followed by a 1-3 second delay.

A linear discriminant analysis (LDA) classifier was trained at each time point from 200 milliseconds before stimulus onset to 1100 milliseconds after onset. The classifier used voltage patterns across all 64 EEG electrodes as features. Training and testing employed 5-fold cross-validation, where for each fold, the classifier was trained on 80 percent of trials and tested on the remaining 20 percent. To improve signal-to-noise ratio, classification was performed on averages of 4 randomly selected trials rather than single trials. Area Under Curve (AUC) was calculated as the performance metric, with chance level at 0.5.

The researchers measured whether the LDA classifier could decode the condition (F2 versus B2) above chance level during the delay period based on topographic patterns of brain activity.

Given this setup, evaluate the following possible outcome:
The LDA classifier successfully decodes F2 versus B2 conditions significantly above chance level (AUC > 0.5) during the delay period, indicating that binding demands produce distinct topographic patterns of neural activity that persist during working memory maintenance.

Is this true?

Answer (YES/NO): YES